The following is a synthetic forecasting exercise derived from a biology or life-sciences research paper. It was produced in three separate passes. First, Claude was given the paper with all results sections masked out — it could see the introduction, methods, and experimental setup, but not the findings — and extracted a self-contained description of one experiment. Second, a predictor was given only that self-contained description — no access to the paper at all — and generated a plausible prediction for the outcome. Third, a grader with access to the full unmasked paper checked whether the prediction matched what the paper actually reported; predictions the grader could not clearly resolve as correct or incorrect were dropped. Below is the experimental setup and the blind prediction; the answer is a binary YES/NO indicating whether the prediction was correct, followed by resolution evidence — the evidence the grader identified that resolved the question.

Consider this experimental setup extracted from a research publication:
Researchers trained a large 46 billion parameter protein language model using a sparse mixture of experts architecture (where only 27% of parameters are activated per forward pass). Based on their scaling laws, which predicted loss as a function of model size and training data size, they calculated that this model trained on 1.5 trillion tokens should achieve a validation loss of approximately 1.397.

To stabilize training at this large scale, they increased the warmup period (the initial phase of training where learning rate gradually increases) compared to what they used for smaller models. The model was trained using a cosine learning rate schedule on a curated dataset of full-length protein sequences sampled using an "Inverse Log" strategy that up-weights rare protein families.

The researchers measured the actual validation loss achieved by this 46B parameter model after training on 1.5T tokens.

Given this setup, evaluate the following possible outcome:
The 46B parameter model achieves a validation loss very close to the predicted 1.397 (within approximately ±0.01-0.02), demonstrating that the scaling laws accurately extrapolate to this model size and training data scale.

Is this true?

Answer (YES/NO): NO